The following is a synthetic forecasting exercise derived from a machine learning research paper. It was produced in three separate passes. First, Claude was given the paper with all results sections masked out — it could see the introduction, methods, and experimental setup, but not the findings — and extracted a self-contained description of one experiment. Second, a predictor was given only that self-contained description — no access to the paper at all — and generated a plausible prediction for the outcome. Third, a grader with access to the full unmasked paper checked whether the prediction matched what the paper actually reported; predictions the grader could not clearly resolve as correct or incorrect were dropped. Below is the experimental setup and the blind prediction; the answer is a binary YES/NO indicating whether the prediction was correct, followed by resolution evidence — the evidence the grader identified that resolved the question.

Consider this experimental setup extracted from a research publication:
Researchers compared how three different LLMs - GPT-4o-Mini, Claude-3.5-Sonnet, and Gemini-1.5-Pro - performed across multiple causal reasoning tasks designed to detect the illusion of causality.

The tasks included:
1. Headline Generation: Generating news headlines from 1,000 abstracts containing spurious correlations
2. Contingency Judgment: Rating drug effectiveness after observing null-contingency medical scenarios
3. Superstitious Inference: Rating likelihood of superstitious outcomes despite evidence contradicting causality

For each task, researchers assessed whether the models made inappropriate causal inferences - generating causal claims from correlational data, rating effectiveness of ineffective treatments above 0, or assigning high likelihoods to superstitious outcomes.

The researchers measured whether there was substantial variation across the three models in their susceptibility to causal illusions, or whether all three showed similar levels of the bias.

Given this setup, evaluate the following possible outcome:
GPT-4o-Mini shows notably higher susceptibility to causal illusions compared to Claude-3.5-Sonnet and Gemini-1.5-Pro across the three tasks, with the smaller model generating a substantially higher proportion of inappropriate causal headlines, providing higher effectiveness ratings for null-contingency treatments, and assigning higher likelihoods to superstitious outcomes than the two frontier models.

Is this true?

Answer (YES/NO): NO